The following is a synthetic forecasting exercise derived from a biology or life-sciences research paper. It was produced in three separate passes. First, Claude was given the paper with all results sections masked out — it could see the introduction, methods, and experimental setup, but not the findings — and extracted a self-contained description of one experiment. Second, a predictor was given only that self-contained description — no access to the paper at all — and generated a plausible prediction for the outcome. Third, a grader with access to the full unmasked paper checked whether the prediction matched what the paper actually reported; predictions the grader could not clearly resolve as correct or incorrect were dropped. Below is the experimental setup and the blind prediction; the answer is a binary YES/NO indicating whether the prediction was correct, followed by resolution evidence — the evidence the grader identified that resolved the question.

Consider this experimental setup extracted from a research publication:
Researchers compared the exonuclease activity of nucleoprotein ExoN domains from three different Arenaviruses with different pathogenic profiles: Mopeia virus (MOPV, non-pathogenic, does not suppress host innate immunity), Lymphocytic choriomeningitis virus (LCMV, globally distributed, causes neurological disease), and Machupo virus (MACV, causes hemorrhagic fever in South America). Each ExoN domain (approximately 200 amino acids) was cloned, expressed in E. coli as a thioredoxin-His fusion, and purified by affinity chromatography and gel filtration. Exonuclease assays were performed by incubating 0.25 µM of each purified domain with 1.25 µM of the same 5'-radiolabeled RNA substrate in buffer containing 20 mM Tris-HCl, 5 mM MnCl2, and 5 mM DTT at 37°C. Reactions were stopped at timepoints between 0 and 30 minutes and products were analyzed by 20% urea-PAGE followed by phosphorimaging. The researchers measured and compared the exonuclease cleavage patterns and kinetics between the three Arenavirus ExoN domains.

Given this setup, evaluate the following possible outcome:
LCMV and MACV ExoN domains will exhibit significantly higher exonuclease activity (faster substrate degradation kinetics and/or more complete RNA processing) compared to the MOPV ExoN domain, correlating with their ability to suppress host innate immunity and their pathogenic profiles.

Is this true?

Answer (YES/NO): NO